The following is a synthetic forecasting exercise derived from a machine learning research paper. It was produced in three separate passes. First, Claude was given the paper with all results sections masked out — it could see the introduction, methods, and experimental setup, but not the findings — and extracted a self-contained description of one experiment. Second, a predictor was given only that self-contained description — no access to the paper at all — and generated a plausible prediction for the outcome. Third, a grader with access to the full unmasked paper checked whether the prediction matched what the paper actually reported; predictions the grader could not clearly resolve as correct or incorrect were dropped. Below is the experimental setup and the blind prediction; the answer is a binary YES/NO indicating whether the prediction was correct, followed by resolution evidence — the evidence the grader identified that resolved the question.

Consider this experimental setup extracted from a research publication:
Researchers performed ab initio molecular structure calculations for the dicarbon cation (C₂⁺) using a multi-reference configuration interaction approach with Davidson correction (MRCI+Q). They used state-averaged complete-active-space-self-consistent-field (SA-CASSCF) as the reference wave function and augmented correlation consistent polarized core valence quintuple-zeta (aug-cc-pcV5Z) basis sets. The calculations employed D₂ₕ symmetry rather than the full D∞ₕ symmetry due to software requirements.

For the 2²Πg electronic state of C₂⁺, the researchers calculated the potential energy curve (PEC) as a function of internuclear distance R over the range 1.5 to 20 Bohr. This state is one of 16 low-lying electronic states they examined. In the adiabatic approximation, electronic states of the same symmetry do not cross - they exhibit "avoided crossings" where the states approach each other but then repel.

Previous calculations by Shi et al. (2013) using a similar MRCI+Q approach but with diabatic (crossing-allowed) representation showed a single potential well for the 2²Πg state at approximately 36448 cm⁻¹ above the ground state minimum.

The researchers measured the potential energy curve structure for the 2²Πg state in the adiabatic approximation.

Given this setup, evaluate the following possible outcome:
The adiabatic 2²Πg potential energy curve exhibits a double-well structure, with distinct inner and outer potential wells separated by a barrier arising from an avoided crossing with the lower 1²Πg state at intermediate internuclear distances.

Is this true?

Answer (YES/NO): YES